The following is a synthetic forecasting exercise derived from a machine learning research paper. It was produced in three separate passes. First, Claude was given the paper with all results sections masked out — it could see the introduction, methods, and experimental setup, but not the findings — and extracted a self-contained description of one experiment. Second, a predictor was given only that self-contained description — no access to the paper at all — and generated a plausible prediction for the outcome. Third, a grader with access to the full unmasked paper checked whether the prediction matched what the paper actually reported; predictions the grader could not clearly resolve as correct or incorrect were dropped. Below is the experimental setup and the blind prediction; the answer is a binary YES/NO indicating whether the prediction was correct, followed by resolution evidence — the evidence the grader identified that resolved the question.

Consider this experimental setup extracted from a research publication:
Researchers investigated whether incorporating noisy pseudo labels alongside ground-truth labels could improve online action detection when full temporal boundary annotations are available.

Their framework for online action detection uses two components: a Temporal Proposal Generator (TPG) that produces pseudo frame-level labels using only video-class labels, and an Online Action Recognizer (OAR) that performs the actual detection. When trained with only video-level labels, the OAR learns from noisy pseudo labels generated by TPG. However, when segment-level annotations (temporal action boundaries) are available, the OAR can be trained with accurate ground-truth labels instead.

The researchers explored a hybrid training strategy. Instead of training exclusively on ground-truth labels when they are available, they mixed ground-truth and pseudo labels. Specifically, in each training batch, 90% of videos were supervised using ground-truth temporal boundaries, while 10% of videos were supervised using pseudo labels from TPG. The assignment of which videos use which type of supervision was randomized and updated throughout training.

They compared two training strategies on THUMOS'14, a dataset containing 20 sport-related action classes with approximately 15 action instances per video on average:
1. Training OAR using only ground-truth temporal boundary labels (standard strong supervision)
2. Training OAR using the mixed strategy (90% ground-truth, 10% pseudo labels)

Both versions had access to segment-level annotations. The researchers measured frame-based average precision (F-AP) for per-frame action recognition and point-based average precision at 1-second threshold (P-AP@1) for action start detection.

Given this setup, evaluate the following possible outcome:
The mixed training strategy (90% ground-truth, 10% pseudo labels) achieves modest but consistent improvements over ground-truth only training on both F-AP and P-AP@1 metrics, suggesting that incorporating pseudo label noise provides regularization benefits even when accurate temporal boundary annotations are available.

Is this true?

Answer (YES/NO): YES